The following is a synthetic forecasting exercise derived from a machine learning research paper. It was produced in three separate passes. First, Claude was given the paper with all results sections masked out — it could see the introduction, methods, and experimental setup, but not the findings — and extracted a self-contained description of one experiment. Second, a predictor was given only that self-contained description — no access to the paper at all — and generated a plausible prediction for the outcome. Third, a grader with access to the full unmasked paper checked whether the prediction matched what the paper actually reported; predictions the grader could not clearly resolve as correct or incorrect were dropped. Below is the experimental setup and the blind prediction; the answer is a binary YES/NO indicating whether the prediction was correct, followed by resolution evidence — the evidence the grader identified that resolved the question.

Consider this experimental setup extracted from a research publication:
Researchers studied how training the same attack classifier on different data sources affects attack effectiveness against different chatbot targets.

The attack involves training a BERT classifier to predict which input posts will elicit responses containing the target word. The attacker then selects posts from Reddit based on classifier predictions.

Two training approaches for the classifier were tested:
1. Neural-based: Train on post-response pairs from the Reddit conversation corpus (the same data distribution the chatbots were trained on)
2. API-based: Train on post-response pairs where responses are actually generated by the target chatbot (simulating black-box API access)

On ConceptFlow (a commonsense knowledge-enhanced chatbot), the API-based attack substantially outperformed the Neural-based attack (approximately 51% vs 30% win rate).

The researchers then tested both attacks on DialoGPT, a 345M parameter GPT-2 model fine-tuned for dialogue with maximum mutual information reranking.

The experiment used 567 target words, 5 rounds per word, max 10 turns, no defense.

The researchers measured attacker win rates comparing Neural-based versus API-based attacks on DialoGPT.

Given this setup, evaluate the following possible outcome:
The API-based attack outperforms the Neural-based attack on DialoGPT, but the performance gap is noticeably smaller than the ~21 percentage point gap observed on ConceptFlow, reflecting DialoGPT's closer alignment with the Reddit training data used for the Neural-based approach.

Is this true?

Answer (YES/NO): NO